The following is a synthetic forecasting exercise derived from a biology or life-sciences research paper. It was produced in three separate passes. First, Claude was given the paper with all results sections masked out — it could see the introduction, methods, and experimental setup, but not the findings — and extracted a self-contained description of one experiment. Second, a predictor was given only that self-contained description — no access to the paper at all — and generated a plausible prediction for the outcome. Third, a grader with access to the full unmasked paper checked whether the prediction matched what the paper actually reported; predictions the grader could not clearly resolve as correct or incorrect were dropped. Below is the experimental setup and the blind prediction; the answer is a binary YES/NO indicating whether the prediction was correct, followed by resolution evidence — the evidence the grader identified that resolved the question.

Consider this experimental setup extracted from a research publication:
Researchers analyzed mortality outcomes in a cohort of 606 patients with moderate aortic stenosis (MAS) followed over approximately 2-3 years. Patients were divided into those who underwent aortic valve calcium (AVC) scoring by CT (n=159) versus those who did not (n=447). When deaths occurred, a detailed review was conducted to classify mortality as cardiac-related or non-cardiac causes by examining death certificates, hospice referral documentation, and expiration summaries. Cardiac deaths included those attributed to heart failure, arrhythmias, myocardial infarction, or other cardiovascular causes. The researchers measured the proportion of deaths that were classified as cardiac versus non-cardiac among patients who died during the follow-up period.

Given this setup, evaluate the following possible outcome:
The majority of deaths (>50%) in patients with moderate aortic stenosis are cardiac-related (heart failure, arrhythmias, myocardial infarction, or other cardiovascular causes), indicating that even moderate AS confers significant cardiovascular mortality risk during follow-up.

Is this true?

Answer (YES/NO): NO